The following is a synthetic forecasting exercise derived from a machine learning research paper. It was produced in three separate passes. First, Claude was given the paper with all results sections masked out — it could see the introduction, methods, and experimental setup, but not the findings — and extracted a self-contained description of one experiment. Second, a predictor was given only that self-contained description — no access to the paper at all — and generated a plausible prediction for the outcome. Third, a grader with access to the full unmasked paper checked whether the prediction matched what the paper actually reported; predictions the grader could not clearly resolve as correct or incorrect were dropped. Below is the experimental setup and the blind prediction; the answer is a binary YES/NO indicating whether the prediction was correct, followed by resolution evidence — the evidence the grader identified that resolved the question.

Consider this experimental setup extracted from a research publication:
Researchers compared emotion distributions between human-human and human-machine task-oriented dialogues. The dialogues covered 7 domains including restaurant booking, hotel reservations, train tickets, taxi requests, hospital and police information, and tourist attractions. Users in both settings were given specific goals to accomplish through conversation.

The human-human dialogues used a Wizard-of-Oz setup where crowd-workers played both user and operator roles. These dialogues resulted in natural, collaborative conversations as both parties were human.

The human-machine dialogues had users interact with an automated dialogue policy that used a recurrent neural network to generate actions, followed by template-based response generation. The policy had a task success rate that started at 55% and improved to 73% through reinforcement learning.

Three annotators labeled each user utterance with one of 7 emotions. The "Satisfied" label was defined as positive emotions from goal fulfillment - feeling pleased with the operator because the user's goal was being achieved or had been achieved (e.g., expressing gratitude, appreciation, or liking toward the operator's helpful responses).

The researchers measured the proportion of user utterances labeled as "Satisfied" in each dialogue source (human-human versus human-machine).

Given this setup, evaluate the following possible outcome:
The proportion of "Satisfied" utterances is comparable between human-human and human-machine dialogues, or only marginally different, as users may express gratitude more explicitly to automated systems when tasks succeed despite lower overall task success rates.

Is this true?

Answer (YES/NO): NO